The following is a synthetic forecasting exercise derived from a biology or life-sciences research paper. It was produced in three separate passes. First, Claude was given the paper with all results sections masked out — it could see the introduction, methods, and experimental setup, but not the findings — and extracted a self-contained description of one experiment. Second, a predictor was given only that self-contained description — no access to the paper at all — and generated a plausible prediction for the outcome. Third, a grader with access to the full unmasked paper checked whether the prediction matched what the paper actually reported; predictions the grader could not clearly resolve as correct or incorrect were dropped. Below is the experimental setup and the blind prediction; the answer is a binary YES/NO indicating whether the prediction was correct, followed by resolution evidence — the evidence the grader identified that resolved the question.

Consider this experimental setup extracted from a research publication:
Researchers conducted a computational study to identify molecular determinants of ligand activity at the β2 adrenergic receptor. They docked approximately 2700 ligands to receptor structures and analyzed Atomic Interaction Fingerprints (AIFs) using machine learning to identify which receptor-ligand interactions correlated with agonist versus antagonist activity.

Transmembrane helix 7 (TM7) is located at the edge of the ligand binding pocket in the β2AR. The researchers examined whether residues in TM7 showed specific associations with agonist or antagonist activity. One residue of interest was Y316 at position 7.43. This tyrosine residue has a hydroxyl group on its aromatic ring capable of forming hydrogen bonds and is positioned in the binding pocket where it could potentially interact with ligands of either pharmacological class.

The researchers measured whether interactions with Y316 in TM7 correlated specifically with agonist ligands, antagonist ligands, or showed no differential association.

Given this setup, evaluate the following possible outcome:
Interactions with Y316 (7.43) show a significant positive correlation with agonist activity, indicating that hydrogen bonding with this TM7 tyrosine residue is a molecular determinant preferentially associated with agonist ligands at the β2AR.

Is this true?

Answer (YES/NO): NO